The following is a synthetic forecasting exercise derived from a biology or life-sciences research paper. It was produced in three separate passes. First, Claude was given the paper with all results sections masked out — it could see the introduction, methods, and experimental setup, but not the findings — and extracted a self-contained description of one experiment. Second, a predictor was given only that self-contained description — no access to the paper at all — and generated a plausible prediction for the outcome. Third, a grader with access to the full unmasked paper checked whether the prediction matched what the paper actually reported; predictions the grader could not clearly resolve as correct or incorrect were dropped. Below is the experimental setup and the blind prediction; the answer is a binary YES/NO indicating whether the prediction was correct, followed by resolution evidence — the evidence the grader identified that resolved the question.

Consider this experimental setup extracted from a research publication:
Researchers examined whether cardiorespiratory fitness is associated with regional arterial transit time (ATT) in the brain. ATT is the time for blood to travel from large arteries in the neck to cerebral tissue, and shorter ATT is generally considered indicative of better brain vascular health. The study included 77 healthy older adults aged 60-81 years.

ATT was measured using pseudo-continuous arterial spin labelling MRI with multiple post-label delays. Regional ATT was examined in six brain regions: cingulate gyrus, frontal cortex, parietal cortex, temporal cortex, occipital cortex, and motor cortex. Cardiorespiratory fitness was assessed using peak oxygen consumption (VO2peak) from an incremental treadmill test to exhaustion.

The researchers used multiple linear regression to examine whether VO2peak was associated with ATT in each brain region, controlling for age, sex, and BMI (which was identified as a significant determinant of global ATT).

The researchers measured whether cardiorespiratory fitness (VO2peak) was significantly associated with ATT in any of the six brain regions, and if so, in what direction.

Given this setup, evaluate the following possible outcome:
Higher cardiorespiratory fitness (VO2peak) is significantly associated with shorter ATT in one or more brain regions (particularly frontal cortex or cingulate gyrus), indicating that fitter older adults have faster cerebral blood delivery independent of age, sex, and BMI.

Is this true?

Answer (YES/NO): NO